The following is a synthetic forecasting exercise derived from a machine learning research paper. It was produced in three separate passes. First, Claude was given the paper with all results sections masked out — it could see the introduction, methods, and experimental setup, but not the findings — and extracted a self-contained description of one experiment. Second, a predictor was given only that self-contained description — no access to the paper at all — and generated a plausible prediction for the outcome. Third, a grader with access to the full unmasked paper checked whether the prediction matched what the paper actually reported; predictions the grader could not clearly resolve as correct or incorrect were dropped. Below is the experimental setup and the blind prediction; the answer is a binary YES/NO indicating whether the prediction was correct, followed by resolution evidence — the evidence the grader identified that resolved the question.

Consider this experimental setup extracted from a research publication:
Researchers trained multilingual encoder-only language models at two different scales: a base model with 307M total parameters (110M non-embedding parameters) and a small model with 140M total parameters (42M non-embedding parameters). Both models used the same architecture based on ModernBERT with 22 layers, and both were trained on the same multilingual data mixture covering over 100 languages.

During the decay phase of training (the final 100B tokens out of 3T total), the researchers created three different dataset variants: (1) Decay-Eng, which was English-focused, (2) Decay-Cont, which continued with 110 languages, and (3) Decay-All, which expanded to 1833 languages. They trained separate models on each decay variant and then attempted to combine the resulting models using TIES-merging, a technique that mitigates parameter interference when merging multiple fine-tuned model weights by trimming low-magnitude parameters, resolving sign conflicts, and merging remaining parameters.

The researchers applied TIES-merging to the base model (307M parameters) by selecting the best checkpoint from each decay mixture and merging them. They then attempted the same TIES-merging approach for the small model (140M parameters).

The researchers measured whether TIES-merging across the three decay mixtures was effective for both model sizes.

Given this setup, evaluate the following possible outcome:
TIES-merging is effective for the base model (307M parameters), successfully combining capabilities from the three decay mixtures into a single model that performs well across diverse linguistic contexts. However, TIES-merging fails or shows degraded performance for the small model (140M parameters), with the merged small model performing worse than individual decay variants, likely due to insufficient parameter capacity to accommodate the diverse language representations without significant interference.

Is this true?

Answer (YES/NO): NO